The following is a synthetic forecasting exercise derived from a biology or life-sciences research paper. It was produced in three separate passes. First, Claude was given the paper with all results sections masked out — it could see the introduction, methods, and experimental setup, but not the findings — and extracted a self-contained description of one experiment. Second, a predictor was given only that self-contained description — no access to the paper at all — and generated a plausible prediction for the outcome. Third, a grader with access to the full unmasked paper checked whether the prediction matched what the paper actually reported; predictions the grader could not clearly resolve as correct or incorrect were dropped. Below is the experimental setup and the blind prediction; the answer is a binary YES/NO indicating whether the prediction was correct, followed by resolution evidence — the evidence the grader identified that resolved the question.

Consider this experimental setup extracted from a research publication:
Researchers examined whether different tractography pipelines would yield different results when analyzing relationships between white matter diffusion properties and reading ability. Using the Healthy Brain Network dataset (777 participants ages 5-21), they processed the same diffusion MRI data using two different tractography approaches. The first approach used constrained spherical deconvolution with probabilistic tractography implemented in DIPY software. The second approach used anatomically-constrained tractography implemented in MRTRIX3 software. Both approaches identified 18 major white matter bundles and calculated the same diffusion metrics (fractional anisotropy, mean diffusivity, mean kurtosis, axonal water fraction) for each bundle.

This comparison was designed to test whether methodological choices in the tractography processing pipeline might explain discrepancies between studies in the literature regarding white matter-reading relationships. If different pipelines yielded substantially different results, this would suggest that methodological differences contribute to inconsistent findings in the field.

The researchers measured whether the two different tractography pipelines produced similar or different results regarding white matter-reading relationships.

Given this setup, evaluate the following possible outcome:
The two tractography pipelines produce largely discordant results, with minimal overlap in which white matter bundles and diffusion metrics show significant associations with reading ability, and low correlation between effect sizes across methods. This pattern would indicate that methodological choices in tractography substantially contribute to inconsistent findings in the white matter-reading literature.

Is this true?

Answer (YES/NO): NO